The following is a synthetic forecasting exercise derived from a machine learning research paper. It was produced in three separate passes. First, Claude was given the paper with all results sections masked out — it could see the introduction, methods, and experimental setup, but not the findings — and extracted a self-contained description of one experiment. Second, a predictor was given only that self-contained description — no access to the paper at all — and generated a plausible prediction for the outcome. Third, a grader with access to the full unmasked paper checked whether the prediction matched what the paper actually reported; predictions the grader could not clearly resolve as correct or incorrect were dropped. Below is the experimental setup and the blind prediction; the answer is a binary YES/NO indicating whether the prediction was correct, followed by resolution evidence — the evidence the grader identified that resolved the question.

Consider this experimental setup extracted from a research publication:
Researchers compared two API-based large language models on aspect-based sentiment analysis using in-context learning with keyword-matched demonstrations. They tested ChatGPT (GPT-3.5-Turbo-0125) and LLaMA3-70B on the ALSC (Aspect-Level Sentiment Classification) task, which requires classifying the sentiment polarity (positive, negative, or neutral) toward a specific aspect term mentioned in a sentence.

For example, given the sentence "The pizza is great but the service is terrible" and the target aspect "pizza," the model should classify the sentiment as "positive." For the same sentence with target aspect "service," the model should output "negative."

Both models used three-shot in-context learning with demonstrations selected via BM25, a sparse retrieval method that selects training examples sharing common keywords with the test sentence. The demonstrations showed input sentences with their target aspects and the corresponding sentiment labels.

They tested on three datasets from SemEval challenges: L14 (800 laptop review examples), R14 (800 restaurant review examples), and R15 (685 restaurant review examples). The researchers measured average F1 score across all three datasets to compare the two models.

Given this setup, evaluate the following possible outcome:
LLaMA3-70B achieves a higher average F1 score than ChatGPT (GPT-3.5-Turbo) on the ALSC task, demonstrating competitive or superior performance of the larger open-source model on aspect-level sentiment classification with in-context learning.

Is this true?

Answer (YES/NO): YES